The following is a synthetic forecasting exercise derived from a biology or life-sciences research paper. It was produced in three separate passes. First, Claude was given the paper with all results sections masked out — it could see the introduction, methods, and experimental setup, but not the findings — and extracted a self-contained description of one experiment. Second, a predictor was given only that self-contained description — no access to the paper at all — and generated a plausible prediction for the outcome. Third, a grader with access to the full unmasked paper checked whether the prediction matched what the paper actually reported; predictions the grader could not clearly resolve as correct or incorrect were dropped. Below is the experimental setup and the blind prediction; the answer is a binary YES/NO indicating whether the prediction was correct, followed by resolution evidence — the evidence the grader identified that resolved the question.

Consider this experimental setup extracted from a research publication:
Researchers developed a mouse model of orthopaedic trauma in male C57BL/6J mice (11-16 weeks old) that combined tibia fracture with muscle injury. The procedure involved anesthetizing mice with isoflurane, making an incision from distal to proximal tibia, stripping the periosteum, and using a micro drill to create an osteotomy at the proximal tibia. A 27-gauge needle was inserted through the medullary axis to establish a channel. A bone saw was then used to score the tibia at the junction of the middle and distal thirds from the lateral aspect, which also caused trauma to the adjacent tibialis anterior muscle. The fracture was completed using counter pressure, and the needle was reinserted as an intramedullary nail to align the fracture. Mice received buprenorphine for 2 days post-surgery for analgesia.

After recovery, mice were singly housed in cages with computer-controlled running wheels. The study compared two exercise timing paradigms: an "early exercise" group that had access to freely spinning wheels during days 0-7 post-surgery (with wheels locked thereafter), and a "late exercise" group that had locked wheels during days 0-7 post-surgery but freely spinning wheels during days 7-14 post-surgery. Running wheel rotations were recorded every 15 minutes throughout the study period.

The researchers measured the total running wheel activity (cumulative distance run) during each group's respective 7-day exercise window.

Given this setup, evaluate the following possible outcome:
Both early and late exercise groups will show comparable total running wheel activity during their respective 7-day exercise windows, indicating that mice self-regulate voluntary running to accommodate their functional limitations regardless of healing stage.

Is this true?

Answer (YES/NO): NO